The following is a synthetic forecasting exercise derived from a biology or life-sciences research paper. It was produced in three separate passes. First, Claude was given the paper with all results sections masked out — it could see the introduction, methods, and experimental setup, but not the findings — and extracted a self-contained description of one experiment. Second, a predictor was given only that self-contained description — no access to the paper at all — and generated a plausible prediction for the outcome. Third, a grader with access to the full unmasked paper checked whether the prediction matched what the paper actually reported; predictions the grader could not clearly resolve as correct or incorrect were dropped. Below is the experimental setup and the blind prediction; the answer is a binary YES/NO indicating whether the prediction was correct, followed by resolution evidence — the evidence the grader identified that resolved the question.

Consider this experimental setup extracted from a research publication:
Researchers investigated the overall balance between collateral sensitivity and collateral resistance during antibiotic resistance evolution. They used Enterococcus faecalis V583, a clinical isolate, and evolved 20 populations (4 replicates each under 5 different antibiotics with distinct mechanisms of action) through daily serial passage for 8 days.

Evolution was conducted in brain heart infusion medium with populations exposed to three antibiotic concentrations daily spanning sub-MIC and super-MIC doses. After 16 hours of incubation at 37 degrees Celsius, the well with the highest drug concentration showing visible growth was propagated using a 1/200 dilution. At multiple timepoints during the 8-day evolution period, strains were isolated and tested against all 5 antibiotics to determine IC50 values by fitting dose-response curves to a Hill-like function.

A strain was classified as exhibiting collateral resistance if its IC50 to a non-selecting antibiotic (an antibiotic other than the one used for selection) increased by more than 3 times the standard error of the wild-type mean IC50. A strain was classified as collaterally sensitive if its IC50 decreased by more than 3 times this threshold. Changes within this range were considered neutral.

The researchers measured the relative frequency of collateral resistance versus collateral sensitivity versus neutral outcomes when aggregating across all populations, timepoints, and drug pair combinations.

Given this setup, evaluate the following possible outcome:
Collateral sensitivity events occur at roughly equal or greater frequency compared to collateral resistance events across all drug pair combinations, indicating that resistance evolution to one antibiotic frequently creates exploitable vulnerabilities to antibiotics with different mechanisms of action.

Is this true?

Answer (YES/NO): NO